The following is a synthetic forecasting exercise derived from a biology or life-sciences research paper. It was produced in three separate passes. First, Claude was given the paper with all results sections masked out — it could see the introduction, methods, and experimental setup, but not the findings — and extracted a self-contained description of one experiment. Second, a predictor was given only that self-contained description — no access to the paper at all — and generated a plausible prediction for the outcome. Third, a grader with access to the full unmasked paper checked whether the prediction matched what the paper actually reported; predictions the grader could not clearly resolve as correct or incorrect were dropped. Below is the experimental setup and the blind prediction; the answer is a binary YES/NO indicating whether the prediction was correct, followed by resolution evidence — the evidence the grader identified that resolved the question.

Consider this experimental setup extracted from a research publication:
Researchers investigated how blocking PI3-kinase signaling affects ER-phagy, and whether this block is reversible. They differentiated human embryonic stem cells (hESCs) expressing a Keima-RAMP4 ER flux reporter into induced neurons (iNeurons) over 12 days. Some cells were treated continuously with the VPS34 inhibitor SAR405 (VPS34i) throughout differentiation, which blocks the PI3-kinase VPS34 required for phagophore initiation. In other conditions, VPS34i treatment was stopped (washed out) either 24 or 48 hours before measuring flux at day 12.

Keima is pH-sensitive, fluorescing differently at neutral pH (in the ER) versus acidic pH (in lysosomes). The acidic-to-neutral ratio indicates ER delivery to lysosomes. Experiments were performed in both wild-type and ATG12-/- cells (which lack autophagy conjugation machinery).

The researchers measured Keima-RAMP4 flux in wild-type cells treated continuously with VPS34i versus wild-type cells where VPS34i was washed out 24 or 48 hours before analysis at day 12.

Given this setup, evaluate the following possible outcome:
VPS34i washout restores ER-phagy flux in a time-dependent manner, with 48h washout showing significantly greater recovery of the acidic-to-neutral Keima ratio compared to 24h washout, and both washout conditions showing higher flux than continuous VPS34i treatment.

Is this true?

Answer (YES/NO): NO